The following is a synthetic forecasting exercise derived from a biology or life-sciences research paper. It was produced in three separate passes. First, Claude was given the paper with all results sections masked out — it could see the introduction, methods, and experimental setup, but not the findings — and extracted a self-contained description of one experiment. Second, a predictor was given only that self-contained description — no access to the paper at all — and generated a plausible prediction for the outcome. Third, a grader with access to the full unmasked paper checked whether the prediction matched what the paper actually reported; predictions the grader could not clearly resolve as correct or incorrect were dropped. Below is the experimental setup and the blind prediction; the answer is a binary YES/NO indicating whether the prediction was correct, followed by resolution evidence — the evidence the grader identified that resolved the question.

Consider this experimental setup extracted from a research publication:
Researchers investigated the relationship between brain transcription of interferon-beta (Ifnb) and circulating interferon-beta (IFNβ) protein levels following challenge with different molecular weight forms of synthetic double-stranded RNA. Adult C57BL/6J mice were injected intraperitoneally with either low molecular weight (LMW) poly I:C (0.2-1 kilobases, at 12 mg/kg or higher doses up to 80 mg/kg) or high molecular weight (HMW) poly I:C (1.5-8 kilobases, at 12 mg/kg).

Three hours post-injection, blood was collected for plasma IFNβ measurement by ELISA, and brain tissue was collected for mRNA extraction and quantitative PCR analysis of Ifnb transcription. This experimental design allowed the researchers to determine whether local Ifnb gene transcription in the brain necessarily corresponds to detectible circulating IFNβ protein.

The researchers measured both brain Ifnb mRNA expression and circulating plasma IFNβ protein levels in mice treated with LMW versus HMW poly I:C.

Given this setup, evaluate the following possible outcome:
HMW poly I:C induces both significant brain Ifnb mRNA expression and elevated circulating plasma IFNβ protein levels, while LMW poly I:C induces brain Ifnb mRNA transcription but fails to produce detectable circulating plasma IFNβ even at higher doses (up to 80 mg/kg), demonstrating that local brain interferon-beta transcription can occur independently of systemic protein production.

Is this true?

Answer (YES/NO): NO